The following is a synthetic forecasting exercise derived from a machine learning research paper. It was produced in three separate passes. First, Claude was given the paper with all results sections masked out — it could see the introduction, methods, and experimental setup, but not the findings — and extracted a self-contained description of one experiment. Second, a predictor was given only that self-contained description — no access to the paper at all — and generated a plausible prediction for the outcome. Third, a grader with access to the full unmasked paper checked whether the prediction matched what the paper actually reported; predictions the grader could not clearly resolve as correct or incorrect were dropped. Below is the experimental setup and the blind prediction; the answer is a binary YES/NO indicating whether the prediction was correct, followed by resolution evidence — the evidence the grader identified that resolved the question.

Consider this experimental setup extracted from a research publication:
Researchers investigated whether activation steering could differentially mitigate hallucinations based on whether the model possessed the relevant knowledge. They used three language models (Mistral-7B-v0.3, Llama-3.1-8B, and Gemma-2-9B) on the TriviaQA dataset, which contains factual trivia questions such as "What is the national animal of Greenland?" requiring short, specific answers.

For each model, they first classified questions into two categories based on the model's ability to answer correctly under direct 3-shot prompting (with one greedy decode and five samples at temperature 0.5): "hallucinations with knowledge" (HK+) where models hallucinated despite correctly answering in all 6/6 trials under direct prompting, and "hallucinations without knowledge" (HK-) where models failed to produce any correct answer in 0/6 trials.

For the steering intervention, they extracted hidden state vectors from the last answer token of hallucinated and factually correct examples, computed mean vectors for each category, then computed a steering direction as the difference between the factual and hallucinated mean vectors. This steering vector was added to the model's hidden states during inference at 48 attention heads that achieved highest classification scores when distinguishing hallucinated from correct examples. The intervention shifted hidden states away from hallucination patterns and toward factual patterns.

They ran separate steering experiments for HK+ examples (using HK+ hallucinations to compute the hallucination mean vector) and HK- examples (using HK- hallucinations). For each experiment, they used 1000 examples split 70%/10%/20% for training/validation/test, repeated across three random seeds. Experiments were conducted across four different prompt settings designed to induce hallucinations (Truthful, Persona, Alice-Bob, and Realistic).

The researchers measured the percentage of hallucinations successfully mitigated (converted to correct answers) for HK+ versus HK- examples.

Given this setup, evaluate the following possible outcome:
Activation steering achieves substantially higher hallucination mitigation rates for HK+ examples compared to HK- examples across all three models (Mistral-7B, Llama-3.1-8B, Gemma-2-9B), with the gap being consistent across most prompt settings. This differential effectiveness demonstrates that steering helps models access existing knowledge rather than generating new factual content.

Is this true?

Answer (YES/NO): YES